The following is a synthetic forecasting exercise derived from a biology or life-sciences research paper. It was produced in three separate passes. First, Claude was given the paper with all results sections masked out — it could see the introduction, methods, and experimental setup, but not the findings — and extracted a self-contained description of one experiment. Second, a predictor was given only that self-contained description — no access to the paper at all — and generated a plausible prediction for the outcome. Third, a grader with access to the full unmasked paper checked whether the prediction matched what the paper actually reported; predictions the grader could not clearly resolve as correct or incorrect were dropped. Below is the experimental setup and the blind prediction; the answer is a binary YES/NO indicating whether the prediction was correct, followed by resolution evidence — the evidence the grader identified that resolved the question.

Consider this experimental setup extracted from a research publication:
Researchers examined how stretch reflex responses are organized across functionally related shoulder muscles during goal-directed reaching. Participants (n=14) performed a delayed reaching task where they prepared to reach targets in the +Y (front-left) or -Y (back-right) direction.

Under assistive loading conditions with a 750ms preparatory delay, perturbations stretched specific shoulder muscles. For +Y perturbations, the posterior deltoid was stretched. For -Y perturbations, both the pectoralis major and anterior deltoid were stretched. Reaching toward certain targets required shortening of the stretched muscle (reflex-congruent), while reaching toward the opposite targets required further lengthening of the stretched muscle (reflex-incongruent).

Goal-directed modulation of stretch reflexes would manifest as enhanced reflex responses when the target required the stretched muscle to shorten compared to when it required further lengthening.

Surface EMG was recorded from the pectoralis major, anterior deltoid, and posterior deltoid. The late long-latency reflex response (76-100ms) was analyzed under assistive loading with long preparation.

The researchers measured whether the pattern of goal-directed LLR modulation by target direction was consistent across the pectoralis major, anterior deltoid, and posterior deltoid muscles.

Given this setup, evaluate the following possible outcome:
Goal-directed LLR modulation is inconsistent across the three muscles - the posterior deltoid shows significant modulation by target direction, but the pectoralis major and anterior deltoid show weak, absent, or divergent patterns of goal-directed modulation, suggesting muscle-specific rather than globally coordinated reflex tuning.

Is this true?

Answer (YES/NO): NO